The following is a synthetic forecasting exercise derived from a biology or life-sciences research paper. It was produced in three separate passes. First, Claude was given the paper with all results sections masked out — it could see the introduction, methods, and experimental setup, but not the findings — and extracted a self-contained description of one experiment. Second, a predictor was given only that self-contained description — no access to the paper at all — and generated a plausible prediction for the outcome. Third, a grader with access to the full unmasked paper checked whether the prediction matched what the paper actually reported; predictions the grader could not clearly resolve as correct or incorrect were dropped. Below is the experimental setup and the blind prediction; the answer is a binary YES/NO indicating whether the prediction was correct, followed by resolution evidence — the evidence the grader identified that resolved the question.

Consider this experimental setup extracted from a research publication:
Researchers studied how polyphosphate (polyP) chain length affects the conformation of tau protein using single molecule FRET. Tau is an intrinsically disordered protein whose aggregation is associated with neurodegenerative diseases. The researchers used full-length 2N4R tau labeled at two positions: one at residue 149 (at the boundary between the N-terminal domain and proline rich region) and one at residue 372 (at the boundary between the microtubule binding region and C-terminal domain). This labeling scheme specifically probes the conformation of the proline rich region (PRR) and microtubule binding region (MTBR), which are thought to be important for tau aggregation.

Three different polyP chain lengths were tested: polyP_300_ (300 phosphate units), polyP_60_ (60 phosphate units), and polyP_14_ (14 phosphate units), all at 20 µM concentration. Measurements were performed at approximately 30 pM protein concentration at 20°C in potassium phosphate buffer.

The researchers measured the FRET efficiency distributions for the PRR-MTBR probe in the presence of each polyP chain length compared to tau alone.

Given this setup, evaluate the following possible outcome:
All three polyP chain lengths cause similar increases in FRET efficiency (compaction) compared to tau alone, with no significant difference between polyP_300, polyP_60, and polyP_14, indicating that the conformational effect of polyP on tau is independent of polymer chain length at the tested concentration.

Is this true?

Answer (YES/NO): NO